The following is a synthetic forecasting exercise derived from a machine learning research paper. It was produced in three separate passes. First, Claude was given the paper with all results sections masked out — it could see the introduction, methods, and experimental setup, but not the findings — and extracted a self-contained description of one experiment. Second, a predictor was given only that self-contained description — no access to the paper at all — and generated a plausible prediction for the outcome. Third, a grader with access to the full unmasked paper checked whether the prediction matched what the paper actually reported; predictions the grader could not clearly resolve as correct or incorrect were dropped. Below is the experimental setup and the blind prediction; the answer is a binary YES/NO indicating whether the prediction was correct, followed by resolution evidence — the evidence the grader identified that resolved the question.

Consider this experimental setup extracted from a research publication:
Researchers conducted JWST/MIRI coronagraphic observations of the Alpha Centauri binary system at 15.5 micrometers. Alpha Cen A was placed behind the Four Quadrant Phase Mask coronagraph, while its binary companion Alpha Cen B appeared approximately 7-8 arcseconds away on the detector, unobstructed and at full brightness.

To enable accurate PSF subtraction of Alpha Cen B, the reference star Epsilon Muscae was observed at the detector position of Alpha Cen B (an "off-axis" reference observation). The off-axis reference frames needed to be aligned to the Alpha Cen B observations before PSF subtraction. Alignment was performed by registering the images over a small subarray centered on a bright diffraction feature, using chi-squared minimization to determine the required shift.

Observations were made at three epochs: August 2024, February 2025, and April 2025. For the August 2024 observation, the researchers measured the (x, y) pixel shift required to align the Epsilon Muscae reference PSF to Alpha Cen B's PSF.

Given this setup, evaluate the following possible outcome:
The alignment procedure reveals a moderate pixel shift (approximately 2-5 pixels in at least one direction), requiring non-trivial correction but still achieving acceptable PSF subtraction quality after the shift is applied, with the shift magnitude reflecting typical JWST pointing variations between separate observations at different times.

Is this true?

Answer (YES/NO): NO